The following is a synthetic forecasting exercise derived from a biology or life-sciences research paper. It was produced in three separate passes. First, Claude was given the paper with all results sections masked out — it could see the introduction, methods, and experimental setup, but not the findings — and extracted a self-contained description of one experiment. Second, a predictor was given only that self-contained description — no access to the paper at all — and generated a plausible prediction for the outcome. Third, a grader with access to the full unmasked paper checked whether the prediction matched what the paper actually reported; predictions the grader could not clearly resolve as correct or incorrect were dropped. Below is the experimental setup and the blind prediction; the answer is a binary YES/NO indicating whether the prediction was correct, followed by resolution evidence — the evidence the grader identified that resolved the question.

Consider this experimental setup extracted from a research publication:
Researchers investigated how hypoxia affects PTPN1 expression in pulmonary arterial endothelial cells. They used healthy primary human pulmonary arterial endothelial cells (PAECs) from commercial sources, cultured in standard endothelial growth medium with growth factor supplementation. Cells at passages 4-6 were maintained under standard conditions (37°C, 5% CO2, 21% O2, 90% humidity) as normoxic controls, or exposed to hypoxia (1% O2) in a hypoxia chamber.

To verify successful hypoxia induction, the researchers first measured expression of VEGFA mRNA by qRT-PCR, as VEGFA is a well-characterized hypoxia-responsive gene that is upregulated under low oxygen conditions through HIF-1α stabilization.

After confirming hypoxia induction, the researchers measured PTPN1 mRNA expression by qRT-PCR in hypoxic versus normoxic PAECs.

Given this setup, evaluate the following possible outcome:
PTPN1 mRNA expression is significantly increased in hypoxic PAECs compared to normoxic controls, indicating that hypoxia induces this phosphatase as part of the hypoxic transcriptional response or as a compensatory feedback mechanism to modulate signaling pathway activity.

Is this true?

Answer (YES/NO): NO